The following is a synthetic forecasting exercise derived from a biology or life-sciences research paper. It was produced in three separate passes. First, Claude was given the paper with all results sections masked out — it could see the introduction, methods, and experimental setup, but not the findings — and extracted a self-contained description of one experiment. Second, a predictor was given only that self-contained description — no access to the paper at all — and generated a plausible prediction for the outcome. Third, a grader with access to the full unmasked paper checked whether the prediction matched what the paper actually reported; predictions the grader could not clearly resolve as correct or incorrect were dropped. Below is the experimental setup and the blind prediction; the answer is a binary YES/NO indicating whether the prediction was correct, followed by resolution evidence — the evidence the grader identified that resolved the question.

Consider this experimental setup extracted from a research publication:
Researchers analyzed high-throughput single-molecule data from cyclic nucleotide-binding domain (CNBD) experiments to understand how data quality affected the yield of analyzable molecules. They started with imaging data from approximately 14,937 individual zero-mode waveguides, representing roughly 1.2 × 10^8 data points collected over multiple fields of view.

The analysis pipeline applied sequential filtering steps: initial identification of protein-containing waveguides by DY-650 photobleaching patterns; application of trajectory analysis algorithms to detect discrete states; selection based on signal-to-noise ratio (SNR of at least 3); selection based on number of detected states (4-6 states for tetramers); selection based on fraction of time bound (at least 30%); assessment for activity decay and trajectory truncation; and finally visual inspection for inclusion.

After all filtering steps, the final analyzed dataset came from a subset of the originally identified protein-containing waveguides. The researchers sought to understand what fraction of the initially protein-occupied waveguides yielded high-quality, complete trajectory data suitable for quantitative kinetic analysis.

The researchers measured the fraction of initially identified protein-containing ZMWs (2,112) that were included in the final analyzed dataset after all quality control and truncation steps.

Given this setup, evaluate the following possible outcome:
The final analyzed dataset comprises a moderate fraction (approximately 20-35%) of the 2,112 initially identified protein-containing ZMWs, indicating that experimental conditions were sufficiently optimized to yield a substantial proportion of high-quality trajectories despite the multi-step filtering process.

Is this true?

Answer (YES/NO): NO